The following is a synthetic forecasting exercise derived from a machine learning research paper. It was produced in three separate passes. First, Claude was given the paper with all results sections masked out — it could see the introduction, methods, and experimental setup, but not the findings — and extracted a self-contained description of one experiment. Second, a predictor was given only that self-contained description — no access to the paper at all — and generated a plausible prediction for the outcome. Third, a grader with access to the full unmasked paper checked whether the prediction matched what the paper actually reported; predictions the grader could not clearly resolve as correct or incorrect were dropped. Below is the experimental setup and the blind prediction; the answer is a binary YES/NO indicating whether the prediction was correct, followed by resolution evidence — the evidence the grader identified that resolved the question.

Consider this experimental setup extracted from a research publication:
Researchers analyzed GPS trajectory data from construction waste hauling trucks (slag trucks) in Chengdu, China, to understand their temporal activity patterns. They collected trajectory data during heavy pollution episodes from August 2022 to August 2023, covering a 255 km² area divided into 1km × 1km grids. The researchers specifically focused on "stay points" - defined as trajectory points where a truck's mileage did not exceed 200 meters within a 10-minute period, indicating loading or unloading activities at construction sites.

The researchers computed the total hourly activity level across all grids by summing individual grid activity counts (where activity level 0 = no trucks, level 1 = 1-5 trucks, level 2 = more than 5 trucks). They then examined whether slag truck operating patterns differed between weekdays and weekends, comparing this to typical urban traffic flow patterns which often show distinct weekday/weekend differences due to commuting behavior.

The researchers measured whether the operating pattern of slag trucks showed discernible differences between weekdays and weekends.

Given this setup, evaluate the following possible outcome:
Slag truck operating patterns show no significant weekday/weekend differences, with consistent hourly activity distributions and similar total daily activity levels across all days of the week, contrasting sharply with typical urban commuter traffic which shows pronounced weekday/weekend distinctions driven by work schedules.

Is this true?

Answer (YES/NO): YES